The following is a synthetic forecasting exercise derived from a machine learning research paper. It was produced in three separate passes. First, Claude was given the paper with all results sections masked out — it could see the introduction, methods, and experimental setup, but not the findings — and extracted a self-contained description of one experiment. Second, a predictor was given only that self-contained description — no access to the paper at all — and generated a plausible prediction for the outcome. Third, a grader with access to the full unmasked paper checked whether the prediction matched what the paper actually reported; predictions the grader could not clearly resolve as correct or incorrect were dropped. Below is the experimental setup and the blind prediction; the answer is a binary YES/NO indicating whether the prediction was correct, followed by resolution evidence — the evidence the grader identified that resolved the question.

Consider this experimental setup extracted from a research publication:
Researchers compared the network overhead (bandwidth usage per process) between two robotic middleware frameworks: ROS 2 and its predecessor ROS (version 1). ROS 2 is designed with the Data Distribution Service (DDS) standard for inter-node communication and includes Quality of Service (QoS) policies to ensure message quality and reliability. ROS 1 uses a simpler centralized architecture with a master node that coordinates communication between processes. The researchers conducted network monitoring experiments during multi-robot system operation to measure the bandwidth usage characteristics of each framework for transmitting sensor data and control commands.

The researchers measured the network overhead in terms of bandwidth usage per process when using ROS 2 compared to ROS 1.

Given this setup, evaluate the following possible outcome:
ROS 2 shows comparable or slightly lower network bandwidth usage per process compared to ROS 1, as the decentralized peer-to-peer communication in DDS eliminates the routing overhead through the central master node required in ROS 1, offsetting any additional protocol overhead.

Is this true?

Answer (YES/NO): NO